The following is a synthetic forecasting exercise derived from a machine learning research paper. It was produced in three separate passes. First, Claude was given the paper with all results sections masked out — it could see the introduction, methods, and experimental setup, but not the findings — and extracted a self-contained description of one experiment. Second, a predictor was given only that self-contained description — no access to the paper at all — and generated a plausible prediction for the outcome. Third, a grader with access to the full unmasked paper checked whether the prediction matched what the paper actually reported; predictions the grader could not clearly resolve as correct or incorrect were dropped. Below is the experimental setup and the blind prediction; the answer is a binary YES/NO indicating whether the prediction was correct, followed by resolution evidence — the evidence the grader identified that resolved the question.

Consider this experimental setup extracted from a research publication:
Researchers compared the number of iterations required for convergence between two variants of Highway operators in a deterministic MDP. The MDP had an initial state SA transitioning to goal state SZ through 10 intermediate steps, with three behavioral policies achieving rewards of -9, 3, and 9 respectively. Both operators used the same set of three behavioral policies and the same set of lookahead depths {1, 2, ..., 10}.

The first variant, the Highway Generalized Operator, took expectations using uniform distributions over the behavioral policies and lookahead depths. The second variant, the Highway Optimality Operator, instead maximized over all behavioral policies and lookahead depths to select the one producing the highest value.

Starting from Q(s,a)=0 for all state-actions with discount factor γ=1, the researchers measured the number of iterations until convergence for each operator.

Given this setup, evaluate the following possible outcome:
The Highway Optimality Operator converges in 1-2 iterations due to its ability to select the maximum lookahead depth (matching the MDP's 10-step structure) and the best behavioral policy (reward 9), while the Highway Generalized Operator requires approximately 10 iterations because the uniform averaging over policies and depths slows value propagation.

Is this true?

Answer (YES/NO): NO